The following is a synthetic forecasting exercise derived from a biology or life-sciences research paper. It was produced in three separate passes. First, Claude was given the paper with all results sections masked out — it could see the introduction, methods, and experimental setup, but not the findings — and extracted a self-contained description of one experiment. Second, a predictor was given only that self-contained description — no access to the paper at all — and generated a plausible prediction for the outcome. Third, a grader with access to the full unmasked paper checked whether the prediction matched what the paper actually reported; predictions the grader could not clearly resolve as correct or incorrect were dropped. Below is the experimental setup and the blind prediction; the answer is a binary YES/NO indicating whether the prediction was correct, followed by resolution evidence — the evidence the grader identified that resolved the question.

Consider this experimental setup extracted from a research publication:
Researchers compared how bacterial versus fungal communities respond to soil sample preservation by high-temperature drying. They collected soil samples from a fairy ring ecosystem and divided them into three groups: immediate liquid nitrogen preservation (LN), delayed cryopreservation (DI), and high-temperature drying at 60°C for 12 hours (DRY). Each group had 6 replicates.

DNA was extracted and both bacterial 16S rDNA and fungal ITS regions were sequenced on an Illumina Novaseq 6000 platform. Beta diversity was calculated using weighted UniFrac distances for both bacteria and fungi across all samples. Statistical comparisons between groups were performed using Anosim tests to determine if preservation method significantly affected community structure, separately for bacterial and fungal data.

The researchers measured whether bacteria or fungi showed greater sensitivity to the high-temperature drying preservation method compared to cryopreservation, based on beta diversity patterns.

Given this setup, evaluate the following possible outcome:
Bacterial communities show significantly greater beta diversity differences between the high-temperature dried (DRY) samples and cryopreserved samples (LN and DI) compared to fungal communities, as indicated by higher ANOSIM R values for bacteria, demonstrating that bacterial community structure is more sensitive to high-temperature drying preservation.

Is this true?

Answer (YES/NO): NO